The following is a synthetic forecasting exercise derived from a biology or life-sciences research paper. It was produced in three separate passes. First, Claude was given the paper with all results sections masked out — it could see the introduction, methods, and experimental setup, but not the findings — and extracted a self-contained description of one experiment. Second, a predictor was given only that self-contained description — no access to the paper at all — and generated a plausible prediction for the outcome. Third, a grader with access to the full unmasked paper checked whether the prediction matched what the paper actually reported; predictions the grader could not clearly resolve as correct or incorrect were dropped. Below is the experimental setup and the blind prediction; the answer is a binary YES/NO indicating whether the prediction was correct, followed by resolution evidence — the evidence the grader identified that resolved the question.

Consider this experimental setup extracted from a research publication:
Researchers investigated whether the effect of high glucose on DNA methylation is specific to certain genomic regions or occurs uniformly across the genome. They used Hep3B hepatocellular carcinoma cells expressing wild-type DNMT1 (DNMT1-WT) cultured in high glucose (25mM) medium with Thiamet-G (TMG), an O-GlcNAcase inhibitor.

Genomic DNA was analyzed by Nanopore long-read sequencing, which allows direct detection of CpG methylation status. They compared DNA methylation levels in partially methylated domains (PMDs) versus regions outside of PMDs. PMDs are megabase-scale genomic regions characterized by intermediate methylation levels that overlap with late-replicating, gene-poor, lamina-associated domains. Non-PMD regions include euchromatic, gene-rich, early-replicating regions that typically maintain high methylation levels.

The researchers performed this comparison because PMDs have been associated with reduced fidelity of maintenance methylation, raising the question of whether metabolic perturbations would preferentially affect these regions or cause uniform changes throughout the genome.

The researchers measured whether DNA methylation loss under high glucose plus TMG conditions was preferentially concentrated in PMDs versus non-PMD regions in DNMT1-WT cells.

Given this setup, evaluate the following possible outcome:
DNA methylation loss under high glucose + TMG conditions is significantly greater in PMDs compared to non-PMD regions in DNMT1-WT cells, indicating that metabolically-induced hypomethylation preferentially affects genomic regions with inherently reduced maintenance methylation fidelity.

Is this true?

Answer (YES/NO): YES